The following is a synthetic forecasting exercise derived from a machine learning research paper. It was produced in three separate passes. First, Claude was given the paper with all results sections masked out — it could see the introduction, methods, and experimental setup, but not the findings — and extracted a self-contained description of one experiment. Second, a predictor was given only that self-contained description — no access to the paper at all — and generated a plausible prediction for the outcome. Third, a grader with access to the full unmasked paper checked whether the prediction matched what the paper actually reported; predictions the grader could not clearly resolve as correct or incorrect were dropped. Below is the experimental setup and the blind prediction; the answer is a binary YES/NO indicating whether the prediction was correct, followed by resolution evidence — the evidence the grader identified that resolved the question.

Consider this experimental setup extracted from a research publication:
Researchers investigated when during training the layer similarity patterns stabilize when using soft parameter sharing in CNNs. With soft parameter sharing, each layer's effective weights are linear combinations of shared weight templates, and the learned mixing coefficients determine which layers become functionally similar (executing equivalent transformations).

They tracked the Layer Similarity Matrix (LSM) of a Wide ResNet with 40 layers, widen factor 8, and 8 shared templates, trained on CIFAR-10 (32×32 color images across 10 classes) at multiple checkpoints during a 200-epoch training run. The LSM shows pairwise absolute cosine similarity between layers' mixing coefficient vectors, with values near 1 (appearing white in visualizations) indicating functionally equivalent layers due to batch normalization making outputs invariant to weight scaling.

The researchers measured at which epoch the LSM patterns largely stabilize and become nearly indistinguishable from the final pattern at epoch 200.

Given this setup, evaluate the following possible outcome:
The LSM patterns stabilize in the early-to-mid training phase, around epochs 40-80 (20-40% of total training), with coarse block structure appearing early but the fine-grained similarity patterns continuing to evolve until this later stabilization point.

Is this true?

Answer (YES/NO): NO